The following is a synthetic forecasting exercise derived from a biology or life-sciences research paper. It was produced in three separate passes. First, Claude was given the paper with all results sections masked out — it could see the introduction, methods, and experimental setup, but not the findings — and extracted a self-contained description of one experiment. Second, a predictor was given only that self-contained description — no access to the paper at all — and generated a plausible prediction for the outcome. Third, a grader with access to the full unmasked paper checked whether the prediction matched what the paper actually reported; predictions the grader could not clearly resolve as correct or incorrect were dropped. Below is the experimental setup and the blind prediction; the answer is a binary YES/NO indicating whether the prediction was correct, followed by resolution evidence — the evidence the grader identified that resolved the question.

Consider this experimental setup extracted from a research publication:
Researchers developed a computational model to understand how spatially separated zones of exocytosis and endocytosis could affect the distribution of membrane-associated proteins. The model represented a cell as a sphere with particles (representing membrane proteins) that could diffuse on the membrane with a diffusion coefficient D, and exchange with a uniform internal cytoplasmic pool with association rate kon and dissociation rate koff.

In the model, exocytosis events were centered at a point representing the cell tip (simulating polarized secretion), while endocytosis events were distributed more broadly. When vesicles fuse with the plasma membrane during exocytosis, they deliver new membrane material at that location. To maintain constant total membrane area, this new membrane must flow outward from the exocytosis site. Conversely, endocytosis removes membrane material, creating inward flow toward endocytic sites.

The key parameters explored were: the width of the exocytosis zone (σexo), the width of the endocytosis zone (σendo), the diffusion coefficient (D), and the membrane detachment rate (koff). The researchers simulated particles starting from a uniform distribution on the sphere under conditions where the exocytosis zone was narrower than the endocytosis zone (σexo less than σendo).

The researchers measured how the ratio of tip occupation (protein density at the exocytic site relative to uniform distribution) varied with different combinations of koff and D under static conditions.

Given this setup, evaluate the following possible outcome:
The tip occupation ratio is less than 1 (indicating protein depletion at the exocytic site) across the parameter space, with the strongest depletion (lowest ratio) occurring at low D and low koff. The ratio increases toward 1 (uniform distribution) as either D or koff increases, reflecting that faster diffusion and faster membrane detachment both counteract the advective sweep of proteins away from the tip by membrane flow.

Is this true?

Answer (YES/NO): NO